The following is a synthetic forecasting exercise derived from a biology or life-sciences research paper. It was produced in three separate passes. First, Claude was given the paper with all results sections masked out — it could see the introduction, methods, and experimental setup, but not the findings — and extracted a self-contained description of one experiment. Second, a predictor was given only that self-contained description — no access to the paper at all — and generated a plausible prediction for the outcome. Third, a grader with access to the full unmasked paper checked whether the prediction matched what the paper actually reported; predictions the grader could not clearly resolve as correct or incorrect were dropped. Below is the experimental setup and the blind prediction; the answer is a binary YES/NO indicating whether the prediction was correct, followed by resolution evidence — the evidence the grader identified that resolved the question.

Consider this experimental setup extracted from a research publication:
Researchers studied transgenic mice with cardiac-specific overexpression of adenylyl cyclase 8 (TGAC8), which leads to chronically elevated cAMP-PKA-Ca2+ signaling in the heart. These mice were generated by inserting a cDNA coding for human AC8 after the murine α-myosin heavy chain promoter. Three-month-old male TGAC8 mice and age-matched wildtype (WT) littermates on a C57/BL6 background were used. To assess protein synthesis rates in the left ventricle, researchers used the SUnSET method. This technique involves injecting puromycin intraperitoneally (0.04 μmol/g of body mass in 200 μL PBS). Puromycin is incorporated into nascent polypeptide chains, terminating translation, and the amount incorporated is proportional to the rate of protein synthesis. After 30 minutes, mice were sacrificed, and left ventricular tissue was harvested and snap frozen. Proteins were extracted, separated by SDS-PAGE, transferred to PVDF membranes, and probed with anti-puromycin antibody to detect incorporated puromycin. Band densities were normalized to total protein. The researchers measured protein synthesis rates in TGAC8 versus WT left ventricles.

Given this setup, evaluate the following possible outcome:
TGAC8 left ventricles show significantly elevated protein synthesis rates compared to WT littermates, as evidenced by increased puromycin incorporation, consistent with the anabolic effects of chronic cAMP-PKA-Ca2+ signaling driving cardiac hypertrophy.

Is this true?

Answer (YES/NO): YES